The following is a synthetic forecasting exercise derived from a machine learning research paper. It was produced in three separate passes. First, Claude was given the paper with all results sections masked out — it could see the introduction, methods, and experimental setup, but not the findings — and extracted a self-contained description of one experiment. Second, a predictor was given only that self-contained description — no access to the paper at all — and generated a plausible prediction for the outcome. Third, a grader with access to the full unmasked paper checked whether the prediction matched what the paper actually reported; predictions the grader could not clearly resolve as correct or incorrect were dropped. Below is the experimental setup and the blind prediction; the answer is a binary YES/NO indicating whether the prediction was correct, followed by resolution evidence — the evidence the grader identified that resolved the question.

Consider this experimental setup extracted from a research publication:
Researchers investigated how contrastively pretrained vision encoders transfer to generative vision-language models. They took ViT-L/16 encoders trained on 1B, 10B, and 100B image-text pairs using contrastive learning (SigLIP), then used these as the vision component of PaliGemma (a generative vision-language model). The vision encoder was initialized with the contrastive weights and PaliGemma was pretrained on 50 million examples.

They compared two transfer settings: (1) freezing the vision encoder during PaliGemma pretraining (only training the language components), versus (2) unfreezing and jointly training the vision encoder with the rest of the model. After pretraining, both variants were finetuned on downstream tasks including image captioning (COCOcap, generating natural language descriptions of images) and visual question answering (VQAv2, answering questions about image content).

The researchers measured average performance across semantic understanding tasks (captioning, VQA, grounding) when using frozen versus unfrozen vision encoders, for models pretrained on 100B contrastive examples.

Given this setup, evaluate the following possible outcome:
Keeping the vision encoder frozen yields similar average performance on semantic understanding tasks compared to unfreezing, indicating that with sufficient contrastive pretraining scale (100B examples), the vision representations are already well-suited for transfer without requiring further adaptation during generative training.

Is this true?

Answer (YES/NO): YES